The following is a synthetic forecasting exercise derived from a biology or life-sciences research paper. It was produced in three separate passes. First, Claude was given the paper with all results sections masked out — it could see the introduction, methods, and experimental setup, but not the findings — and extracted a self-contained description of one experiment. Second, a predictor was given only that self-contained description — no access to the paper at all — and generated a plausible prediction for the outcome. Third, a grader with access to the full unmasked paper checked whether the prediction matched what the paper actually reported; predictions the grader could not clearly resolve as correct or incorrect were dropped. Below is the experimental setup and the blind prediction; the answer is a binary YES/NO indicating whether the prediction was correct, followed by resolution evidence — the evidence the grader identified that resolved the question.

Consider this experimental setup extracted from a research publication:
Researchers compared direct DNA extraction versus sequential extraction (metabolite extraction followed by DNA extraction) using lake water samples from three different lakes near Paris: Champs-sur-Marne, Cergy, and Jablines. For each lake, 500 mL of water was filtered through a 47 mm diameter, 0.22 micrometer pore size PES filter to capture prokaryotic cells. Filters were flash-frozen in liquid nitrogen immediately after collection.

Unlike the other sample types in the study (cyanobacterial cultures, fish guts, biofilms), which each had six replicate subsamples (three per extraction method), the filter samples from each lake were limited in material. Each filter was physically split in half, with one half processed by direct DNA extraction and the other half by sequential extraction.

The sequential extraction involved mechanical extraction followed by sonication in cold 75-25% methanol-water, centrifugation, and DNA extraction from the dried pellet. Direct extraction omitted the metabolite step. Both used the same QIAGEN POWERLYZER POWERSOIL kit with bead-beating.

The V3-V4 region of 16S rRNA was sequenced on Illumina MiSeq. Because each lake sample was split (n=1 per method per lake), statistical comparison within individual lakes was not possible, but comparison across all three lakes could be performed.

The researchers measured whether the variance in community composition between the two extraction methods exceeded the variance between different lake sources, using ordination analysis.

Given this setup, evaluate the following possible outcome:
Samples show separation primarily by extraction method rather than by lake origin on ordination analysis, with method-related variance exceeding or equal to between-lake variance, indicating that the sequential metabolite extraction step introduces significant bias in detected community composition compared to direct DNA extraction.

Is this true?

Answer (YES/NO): NO